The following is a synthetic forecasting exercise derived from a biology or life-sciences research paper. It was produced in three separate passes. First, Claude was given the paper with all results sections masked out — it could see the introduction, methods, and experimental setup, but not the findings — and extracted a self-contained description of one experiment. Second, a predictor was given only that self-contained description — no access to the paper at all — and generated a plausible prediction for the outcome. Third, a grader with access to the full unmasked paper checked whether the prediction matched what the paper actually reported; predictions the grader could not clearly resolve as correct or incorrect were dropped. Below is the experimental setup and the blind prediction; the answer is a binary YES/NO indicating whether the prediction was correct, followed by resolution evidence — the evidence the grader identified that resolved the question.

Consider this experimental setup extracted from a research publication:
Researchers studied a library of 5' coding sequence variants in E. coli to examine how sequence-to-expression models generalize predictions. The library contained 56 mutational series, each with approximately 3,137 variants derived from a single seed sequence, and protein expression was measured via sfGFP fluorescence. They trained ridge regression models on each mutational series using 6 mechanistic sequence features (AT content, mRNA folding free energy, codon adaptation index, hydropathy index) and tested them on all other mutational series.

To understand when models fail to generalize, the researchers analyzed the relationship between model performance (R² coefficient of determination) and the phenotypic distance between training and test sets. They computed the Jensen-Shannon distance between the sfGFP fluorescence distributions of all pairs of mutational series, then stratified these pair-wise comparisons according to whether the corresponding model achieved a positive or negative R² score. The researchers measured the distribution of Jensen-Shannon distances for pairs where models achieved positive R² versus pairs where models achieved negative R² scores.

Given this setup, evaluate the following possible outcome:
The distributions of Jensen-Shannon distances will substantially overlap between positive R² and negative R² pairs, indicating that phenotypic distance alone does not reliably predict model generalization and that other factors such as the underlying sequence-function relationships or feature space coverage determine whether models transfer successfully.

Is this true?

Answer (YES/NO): NO